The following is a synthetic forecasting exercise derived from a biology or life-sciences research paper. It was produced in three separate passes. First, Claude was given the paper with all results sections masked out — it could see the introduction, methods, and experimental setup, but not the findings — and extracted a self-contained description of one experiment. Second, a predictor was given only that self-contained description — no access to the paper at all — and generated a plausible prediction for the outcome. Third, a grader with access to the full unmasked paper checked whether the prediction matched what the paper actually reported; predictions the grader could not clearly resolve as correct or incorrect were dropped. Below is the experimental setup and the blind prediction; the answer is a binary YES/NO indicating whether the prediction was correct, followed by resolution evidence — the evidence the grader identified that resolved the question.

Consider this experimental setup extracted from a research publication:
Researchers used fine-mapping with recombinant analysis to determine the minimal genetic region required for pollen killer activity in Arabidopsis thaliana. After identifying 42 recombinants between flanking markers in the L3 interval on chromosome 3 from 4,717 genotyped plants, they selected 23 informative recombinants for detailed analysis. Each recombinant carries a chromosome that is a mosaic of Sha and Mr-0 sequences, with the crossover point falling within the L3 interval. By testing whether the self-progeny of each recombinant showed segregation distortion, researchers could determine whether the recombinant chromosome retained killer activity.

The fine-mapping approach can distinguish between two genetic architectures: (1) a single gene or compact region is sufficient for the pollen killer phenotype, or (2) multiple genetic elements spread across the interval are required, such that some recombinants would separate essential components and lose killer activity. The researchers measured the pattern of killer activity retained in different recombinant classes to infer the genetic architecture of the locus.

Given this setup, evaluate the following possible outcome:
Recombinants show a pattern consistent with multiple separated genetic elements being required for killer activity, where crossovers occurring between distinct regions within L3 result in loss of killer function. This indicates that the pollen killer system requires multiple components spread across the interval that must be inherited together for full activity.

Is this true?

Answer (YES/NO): YES